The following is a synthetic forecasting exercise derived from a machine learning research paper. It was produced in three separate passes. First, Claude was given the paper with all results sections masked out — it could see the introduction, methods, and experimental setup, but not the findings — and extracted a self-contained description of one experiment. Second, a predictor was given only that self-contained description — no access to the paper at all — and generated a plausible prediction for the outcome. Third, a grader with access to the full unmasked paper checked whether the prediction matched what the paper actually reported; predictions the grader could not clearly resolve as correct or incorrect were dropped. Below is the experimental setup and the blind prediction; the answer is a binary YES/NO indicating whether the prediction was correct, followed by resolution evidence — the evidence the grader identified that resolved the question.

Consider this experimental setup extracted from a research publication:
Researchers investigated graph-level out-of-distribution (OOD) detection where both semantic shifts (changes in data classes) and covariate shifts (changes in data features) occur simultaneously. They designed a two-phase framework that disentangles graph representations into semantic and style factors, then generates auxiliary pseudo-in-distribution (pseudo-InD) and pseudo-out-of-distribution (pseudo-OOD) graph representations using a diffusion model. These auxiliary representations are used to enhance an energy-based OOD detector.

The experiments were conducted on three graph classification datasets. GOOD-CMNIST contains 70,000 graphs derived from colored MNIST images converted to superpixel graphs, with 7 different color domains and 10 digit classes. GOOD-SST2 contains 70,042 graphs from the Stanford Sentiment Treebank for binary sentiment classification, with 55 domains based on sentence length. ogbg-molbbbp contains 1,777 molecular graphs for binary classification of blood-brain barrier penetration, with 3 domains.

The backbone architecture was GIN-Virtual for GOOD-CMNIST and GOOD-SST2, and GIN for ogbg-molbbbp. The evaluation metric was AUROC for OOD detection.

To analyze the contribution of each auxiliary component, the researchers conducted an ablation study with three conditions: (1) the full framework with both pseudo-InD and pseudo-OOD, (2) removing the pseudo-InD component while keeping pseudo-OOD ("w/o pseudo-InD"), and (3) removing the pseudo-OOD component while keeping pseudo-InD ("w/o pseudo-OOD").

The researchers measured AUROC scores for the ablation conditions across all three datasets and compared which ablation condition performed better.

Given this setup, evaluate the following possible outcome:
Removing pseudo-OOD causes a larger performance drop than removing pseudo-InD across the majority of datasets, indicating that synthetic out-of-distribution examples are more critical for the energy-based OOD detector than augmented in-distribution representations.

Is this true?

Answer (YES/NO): YES